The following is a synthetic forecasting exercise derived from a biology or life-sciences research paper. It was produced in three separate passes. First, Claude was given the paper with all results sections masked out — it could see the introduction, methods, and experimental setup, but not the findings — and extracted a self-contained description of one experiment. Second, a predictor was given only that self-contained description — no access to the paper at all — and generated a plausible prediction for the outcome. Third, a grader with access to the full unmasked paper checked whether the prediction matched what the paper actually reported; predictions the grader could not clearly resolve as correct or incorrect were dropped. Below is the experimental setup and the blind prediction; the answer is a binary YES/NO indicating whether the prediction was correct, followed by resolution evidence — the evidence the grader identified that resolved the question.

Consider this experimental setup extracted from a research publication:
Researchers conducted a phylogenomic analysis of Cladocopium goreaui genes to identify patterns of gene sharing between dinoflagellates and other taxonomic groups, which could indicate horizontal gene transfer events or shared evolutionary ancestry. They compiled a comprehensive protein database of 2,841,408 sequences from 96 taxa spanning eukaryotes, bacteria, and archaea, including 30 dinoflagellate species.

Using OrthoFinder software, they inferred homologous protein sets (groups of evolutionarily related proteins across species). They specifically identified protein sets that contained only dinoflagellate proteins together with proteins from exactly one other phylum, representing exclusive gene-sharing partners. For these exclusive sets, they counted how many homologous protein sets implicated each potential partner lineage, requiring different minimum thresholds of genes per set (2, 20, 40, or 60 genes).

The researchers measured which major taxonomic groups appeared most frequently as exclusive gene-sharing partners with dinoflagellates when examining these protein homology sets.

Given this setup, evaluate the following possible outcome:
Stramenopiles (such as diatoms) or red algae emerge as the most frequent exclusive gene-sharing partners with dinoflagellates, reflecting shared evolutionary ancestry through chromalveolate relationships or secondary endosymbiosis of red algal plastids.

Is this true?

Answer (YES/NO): NO